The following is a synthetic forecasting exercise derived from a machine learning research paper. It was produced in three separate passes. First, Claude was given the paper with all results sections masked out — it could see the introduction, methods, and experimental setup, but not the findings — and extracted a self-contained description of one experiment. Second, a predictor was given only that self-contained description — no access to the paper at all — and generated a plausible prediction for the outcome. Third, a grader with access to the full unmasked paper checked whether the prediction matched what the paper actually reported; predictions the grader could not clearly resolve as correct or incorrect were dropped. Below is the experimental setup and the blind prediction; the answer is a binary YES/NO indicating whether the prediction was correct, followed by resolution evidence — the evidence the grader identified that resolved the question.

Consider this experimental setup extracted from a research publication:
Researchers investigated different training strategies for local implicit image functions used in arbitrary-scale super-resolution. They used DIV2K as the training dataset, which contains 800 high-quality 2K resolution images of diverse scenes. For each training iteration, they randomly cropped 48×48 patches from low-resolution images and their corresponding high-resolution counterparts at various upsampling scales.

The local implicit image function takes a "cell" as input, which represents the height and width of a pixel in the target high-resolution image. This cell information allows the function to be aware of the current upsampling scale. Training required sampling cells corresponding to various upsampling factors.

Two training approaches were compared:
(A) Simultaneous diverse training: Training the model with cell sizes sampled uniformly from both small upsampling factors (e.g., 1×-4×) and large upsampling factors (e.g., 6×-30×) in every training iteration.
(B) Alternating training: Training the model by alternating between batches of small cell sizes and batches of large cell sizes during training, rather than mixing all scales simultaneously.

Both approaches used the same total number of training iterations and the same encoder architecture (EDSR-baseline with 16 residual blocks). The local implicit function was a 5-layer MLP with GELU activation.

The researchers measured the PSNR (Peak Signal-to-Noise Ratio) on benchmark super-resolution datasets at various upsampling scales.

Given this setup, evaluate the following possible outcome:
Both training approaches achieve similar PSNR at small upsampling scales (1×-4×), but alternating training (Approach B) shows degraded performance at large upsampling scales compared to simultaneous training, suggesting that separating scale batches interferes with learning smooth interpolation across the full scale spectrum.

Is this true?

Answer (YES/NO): NO